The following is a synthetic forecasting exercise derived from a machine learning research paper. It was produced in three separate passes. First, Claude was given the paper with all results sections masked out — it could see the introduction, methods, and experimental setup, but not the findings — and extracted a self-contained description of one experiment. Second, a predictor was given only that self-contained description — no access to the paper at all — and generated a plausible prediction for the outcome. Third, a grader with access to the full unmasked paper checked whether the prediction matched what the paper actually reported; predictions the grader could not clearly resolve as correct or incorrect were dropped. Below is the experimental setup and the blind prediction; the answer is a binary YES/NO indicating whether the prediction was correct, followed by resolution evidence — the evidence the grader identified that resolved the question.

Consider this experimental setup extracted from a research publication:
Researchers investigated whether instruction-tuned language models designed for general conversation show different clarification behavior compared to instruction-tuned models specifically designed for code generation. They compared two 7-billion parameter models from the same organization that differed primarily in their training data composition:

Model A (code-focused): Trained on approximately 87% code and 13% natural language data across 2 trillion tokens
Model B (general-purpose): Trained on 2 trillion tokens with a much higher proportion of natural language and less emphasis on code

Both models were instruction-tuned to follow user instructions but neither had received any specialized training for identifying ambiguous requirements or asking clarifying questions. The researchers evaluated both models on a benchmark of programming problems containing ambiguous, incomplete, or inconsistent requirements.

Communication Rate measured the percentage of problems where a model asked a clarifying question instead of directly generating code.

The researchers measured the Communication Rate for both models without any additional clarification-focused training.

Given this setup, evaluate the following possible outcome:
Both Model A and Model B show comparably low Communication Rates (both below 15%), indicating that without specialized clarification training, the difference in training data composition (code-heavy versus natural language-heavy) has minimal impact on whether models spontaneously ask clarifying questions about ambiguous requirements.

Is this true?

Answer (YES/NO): NO